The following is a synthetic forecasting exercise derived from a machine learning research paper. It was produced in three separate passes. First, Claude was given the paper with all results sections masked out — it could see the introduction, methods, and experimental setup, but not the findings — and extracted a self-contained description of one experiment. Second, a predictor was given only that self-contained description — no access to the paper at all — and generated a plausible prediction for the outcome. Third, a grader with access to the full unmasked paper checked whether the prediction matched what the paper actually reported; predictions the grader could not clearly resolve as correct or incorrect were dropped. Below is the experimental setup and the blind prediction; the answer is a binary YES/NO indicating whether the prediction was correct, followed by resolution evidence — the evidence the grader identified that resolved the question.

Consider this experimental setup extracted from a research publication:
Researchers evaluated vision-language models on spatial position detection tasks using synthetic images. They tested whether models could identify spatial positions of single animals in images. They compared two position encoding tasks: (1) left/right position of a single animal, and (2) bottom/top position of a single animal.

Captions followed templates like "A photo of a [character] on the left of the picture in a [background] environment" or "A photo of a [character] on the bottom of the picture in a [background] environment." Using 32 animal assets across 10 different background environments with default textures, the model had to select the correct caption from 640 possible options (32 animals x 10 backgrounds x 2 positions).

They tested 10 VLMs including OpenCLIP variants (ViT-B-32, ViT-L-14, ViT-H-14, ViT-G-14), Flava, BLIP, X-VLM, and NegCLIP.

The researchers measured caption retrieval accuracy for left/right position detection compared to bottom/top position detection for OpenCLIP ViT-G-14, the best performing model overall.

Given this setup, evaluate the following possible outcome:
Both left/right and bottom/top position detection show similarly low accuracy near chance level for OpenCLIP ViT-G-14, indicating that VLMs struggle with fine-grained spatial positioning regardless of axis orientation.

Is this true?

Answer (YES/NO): NO